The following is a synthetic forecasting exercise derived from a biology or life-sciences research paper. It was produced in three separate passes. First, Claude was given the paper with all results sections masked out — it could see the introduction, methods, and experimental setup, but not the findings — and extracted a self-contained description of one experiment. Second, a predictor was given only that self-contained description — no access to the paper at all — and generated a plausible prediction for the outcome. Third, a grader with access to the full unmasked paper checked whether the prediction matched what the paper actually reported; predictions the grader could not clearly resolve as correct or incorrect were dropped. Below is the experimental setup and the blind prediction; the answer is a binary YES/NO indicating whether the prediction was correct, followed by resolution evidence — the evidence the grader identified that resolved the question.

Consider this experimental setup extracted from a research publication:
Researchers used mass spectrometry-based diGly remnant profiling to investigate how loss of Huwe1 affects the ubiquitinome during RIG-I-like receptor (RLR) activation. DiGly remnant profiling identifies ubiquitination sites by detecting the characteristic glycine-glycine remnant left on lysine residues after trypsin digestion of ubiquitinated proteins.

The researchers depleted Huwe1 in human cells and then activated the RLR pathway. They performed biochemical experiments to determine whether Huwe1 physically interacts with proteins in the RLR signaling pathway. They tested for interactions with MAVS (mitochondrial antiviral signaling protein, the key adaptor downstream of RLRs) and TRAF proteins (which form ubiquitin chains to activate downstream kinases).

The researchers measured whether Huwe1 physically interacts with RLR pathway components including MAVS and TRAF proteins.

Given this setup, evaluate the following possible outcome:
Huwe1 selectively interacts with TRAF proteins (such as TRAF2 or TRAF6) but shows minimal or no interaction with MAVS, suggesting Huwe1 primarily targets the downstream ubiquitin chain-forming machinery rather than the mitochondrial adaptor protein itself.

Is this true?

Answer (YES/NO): NO